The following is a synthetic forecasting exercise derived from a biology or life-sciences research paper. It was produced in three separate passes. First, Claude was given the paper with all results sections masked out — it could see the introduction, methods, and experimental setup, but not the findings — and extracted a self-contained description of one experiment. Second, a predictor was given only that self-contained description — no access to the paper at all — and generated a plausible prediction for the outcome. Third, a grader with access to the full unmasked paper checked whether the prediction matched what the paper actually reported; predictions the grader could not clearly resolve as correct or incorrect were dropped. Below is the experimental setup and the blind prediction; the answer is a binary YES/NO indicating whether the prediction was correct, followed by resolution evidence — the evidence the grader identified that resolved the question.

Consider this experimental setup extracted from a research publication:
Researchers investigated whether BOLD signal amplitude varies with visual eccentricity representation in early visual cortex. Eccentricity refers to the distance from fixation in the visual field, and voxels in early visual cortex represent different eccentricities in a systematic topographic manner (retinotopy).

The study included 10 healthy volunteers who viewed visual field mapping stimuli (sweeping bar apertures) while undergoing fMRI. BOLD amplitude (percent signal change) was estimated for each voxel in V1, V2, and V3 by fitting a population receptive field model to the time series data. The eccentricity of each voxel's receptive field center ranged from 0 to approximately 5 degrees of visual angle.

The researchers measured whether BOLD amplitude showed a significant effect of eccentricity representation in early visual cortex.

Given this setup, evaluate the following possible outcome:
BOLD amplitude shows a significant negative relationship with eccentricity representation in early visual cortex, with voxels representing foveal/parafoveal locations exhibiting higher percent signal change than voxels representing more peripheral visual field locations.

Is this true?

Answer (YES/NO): NO